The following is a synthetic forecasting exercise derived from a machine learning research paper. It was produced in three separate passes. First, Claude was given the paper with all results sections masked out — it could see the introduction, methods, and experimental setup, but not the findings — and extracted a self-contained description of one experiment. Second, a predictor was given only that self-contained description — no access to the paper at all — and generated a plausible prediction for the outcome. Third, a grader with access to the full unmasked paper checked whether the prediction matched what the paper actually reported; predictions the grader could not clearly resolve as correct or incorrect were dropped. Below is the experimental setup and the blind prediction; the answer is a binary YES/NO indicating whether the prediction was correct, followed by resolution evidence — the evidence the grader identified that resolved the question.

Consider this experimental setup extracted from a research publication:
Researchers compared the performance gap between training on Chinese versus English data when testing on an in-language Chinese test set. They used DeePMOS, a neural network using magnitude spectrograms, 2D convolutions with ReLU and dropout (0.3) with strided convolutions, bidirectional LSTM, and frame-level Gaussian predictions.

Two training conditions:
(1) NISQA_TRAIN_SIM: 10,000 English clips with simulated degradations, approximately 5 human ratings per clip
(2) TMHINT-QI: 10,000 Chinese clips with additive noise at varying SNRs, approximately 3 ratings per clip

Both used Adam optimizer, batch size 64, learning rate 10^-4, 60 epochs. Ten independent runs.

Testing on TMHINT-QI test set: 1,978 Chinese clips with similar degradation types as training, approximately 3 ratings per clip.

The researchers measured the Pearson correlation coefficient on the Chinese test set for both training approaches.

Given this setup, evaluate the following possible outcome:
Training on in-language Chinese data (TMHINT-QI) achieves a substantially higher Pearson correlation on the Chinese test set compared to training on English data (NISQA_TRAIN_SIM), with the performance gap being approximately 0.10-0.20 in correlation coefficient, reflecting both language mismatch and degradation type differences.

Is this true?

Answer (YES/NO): NO